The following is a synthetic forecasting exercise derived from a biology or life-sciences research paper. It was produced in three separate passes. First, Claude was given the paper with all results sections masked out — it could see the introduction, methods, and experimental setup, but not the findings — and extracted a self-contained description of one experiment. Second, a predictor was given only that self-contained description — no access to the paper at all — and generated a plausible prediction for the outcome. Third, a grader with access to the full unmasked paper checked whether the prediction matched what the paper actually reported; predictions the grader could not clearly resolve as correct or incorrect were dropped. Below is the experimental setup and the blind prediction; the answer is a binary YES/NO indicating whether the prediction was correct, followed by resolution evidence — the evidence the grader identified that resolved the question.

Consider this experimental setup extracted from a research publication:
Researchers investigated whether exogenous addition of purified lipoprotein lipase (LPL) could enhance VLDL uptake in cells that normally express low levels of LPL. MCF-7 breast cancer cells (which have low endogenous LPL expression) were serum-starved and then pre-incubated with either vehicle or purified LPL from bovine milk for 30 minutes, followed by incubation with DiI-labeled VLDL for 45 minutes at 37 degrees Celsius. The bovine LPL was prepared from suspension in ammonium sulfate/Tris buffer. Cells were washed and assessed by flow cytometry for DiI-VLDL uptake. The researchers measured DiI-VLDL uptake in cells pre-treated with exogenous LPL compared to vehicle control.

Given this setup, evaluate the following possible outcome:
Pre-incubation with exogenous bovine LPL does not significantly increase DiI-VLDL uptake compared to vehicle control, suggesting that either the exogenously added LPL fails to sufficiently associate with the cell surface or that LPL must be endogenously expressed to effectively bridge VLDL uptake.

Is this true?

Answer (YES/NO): NO